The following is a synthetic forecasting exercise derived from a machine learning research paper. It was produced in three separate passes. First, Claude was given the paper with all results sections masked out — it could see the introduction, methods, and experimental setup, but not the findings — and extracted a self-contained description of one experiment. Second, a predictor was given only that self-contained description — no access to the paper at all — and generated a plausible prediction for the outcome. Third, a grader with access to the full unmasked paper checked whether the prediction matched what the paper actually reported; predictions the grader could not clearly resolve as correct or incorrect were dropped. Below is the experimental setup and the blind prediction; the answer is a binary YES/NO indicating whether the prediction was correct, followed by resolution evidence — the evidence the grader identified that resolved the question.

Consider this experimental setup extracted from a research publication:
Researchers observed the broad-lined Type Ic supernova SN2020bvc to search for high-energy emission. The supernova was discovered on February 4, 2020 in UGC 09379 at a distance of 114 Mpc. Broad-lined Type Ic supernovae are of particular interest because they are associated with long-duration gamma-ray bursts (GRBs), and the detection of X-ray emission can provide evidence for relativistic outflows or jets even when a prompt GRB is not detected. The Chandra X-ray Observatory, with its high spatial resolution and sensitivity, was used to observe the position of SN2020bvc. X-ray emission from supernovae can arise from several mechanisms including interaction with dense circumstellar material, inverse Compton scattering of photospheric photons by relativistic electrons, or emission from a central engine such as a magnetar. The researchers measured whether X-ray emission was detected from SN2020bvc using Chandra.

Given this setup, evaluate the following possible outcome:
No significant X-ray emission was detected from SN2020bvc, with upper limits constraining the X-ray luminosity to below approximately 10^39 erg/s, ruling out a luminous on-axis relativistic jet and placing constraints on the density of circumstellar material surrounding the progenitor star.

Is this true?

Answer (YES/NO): NO